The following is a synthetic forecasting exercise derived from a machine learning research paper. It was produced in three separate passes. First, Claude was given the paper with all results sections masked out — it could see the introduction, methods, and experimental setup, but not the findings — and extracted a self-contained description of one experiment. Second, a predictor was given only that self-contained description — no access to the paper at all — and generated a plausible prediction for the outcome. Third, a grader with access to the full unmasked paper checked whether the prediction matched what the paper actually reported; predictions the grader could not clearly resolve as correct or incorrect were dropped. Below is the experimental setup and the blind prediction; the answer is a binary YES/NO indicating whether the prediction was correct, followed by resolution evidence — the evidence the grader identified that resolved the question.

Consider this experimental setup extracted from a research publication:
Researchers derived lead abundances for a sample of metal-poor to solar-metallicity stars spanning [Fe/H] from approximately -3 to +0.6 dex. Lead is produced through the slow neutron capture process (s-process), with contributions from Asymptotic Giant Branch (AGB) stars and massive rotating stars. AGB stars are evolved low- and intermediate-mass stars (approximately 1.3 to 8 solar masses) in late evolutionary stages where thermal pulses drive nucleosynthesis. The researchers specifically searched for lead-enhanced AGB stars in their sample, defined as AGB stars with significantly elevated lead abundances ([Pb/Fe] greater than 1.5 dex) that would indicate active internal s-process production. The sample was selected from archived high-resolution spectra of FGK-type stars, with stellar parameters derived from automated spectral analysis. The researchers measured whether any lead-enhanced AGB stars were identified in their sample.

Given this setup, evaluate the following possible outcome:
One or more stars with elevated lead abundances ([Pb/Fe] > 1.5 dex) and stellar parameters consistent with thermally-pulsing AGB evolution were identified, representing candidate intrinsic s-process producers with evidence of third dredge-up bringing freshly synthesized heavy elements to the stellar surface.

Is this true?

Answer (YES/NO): NO